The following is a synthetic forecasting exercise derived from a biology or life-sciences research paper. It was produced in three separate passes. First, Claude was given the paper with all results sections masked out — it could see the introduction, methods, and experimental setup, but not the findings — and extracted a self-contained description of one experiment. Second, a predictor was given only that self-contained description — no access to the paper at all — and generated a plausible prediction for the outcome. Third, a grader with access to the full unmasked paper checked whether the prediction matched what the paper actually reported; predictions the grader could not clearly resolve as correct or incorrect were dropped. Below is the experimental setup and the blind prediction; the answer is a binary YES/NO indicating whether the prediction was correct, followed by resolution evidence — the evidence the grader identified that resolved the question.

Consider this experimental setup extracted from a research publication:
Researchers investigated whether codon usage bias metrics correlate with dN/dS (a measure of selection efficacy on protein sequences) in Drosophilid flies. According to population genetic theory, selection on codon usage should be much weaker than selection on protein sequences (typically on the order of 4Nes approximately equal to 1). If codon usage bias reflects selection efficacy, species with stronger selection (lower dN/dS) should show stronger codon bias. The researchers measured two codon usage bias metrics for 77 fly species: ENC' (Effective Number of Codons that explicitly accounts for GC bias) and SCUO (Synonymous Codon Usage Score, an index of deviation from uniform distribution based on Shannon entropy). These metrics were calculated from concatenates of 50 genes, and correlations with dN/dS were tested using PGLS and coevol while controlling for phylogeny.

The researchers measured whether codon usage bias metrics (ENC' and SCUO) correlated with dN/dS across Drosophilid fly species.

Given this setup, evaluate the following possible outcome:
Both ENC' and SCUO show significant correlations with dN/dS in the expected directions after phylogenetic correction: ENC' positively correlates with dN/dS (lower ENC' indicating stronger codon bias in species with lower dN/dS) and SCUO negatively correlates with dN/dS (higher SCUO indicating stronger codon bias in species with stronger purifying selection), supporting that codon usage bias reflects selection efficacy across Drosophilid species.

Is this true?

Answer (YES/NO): NO